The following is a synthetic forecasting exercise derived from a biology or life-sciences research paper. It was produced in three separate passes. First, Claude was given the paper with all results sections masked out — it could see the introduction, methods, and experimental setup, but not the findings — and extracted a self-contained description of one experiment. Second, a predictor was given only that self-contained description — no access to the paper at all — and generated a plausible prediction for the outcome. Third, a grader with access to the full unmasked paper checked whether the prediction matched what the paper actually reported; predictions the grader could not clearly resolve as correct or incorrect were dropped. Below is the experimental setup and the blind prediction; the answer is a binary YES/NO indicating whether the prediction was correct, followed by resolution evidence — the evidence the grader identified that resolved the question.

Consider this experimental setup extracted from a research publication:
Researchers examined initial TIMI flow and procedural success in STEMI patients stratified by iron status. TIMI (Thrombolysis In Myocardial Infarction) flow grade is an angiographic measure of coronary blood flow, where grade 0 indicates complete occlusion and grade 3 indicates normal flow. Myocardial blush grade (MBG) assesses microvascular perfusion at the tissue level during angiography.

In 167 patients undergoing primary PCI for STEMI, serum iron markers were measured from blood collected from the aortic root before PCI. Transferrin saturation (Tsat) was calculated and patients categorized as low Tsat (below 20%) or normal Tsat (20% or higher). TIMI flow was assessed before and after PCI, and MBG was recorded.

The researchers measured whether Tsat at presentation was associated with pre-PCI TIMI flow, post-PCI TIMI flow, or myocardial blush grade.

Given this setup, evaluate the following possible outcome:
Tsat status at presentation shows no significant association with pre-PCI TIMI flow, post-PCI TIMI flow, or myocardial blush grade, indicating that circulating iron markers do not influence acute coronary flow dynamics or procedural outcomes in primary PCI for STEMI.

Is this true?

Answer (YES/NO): YES